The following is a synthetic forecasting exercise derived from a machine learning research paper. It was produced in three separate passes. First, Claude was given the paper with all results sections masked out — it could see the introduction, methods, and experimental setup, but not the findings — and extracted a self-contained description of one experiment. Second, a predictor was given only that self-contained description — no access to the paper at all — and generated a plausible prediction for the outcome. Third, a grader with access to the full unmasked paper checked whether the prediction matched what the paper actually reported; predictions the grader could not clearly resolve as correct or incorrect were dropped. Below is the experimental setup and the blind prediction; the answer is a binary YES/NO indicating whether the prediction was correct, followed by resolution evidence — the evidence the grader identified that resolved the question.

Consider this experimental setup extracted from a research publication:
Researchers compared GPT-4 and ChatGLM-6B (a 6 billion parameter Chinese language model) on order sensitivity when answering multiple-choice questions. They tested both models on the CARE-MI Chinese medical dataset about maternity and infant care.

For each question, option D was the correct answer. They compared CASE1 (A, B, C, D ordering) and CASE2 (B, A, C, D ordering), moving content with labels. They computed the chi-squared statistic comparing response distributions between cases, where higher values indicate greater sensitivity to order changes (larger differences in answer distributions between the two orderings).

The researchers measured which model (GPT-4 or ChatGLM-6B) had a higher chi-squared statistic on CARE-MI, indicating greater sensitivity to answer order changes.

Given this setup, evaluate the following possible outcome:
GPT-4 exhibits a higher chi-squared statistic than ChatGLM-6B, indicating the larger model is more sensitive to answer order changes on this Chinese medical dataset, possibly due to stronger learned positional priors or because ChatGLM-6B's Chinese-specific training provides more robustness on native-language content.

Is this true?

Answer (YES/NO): NO